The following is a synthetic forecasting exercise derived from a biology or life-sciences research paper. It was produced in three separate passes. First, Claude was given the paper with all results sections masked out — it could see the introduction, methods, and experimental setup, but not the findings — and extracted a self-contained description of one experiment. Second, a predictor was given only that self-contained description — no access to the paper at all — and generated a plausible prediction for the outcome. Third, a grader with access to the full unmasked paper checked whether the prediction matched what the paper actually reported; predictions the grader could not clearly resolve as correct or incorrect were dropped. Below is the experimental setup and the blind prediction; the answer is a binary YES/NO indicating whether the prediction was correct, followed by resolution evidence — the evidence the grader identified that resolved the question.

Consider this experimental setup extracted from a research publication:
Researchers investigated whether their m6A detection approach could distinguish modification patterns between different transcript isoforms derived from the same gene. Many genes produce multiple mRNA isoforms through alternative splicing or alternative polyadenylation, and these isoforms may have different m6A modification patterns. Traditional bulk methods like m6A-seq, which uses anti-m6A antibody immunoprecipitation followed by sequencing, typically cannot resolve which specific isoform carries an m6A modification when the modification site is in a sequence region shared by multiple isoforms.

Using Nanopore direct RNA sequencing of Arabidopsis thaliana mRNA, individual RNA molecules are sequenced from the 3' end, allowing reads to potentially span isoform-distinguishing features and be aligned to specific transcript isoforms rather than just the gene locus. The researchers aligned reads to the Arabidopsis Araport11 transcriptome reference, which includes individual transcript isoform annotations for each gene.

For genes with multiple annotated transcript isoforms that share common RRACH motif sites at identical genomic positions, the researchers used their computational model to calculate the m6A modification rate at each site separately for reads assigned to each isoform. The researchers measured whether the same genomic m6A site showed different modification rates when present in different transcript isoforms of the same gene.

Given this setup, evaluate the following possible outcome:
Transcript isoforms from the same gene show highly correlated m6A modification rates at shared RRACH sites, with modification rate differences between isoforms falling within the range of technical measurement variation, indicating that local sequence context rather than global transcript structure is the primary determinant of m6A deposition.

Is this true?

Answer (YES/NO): NO